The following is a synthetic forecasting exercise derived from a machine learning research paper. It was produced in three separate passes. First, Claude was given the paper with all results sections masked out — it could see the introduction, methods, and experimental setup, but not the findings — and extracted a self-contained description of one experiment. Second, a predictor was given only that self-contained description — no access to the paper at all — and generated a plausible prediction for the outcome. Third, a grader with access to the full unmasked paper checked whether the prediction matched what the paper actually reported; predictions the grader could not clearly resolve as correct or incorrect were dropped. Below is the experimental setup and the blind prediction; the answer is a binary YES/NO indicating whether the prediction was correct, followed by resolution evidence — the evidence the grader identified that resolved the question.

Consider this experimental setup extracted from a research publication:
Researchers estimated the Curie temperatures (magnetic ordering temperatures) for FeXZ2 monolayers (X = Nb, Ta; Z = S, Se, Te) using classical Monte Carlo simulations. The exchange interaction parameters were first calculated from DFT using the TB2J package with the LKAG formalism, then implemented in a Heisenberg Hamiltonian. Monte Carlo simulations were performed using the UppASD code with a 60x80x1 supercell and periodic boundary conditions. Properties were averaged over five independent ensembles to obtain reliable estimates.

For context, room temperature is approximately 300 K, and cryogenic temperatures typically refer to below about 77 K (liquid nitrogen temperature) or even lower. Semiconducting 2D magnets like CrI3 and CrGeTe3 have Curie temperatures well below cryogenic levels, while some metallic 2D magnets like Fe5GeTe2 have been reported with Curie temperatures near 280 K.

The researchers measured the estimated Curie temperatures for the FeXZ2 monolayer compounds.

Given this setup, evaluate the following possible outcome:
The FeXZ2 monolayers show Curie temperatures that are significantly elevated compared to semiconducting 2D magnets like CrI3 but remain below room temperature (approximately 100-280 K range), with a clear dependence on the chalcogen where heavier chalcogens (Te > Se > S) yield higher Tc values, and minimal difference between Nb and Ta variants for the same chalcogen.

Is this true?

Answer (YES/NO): NO